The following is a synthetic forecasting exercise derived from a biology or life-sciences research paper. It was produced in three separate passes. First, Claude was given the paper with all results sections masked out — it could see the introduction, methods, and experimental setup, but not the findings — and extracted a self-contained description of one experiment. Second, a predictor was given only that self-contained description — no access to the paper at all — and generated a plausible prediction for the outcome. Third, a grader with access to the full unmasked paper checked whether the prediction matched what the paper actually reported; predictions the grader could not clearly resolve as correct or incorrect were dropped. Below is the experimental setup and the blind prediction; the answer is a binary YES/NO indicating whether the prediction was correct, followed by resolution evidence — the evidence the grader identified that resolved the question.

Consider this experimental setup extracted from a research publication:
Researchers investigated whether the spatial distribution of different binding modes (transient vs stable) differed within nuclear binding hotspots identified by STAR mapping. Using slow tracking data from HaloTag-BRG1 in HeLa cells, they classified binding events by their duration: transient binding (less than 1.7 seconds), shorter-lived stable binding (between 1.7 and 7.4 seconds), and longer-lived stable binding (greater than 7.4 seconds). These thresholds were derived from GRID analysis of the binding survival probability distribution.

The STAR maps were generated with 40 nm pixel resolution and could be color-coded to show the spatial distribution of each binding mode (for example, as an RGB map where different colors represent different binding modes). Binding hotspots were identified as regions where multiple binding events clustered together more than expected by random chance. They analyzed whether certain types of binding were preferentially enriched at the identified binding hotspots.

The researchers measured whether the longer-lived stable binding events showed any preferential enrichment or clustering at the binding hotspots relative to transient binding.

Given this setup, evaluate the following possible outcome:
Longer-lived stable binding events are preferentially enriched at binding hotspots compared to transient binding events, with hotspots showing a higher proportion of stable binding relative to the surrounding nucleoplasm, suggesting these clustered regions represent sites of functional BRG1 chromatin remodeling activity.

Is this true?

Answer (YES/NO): NO